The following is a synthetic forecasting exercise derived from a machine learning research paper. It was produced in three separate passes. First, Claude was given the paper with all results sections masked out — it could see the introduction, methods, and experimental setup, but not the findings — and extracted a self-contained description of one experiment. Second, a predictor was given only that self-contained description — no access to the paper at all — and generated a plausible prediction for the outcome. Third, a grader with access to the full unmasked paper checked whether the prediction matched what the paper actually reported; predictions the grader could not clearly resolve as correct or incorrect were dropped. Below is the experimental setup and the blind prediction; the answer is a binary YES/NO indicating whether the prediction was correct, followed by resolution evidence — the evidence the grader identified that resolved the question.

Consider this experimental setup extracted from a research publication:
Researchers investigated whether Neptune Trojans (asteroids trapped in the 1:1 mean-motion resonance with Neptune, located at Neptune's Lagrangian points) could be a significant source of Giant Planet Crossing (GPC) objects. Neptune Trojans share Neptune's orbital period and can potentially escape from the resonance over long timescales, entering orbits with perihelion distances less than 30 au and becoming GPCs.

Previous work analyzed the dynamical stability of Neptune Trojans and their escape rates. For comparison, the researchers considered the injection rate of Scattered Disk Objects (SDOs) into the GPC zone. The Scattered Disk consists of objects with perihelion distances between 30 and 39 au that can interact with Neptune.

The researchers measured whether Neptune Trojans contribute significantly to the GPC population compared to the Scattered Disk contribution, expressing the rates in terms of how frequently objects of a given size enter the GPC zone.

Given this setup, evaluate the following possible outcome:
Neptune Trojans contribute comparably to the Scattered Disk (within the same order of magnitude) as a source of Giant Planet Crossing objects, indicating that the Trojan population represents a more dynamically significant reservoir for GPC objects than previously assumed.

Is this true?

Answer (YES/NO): NO